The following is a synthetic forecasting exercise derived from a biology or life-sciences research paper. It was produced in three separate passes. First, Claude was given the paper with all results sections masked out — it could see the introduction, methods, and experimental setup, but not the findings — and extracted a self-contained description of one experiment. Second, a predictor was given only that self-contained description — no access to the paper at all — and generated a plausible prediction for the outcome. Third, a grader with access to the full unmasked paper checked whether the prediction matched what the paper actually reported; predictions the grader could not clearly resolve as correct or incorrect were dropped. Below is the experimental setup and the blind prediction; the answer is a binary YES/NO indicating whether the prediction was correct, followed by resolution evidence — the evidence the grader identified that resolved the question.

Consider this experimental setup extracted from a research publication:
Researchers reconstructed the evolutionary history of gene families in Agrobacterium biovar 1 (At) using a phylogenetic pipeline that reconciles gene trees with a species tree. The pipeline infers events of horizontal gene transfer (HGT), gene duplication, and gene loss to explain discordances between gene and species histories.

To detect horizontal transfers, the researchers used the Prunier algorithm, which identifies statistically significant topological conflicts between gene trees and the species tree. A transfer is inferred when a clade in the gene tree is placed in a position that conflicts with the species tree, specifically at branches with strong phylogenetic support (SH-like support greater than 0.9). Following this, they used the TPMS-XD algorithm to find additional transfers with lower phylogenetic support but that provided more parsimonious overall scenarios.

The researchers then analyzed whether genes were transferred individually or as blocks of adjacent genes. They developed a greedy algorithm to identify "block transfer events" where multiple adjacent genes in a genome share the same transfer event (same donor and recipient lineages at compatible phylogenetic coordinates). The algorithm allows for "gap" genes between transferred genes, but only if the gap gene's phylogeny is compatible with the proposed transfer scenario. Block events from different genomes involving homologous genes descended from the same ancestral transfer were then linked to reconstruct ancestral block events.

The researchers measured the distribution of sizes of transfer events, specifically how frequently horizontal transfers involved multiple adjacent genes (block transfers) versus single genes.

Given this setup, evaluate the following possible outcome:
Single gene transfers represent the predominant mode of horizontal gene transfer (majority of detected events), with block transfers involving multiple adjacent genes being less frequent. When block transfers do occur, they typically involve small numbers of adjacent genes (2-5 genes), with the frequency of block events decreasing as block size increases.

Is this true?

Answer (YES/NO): YES